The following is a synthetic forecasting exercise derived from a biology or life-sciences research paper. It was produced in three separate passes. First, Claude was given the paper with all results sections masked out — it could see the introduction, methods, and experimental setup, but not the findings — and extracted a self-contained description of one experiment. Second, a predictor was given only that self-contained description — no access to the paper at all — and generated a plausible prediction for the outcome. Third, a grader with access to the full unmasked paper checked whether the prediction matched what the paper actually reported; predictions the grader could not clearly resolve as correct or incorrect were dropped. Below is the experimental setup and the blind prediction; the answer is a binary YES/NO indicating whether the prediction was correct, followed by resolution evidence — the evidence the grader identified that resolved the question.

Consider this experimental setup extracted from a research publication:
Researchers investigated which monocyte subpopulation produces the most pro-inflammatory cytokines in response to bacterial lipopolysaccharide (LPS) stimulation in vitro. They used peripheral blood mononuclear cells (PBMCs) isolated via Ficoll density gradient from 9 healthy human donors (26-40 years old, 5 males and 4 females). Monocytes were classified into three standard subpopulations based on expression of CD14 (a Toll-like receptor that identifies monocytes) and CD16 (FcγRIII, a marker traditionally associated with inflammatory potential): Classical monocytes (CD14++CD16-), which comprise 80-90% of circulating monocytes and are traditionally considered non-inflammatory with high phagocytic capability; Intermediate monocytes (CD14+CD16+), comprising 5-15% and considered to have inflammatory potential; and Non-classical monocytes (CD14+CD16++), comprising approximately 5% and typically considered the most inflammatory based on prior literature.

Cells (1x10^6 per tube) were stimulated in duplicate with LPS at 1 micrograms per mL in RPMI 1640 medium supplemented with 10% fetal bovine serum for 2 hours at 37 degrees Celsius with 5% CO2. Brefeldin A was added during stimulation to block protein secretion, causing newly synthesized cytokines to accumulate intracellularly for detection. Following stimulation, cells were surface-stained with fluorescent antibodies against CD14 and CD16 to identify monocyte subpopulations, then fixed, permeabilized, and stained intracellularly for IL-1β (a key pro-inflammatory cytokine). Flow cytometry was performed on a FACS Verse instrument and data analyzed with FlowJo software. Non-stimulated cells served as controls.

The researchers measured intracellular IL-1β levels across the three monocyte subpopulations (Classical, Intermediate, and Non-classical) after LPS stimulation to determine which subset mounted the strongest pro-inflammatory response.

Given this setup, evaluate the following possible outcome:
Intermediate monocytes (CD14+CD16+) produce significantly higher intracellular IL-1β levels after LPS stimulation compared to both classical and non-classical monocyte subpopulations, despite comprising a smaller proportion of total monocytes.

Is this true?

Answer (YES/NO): NO